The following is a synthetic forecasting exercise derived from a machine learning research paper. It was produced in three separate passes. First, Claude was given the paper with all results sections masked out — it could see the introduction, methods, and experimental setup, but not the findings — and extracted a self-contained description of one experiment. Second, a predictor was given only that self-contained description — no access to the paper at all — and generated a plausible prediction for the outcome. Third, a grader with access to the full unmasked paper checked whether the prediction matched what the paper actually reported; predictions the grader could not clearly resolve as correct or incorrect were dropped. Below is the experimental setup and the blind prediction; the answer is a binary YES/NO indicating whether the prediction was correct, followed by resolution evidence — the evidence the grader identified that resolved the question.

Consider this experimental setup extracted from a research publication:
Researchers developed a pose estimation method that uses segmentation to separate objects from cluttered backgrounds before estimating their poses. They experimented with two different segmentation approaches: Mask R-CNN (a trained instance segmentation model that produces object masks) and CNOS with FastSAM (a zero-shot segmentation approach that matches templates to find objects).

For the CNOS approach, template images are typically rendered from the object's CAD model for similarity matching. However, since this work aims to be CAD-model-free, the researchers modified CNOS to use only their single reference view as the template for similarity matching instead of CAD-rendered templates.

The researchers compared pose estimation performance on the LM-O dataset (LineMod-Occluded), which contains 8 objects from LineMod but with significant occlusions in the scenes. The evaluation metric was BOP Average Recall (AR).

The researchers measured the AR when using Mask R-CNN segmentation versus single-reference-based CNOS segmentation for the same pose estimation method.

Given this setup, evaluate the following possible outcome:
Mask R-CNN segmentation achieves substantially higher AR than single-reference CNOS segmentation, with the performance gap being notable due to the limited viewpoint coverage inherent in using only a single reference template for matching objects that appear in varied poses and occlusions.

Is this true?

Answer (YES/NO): YES